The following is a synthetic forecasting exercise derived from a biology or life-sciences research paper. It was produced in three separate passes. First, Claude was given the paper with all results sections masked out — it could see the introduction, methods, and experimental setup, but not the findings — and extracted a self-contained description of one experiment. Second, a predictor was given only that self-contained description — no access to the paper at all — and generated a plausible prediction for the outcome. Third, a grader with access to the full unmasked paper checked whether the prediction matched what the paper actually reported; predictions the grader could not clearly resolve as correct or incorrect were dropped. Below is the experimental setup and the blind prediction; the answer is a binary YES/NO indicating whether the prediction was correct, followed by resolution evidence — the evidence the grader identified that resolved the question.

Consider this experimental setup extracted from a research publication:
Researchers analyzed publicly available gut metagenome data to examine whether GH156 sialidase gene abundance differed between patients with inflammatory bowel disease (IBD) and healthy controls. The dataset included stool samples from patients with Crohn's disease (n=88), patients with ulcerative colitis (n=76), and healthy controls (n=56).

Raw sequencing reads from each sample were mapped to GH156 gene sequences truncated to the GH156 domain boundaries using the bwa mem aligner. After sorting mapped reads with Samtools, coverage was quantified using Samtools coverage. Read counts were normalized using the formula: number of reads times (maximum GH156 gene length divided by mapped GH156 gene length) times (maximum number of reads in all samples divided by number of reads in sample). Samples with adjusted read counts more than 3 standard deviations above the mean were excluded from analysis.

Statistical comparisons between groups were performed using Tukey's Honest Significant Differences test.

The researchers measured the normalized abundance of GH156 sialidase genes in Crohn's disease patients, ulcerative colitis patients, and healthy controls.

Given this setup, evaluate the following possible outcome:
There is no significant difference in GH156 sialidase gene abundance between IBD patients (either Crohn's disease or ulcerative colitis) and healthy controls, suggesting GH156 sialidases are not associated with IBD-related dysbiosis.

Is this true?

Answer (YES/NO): NO